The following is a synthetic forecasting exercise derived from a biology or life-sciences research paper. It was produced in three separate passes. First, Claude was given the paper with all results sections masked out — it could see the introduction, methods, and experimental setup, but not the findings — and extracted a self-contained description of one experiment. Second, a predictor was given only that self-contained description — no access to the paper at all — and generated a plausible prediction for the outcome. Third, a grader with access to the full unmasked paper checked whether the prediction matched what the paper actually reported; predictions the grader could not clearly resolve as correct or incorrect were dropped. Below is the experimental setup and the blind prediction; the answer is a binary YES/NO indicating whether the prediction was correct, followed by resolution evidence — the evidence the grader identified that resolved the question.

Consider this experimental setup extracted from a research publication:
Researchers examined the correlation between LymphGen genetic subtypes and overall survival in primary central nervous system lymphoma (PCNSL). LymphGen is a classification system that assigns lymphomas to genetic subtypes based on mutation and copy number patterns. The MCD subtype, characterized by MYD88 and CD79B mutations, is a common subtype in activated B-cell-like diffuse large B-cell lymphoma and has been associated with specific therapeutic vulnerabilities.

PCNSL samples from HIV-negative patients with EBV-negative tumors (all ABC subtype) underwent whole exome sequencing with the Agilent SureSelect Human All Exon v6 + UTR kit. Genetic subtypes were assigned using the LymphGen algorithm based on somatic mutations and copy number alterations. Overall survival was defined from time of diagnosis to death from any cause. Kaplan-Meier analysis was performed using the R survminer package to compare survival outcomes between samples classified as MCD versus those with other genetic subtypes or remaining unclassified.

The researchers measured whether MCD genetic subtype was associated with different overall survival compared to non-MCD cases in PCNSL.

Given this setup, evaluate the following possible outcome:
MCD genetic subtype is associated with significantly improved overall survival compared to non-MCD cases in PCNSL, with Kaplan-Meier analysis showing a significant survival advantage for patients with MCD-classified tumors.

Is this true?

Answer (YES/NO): NO